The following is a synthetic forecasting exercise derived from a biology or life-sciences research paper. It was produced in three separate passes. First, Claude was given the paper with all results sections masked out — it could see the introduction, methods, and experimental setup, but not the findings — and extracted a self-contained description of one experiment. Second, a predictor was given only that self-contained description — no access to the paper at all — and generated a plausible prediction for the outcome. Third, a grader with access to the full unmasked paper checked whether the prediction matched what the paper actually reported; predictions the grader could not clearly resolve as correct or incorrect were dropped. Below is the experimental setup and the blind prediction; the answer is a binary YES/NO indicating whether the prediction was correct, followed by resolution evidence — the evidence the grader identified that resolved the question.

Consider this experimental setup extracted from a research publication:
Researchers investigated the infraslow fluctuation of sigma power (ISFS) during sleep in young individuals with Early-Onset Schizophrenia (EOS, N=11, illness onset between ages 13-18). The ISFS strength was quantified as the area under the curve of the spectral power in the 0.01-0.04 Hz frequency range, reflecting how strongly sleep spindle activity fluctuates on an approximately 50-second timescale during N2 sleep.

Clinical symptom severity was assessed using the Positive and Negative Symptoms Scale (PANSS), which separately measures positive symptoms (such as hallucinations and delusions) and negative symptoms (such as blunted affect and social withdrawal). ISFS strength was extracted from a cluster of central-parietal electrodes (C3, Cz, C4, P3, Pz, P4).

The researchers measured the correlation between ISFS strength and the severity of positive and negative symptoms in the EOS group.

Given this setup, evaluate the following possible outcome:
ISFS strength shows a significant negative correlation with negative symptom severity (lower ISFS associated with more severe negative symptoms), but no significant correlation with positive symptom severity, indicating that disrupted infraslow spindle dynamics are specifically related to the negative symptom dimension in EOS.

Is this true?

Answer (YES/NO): NO